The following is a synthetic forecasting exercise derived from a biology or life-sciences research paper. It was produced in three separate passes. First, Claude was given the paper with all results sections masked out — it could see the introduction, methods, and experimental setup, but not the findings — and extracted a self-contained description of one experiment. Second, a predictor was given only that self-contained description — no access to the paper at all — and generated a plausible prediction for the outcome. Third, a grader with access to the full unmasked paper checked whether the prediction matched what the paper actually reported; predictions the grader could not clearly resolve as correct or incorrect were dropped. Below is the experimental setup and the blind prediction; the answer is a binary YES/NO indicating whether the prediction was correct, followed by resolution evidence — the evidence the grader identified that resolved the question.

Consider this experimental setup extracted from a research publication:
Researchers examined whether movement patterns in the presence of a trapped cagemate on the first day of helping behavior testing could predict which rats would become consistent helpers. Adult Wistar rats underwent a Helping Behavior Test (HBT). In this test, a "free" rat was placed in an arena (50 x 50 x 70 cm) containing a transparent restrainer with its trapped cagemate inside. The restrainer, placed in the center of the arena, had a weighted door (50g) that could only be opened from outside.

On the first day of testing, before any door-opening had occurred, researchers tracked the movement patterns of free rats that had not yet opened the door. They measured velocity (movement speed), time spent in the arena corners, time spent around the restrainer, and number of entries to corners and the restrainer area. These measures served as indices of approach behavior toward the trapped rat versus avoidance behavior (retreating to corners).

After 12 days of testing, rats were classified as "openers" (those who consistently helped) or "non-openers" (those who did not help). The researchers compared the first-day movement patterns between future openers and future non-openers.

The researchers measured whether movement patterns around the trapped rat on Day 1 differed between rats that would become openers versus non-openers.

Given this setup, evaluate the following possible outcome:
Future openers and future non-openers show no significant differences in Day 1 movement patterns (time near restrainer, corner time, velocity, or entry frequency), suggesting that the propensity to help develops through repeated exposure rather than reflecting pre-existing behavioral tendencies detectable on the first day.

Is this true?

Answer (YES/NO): NO